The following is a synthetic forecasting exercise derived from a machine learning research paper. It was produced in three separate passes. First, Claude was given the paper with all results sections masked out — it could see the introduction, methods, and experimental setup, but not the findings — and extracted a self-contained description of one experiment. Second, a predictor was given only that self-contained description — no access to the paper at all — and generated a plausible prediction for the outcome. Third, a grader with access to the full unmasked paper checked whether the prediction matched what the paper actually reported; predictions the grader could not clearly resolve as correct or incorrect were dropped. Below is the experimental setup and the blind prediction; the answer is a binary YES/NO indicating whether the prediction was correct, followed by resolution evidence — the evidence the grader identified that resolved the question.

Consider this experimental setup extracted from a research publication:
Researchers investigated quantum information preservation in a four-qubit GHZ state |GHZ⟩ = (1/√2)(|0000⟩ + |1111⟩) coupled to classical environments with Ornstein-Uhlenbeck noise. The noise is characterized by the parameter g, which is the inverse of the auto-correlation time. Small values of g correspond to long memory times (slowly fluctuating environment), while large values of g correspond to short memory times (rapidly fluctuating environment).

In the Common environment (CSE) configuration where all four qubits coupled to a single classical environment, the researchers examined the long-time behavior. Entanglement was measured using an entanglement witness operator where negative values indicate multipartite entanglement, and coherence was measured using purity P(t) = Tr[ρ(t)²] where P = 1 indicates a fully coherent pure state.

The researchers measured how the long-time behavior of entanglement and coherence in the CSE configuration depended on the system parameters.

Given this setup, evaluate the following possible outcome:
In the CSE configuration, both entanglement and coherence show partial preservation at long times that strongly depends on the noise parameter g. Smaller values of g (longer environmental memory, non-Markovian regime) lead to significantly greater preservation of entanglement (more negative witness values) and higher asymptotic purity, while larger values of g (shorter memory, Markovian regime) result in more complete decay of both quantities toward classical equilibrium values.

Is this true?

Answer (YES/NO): NO